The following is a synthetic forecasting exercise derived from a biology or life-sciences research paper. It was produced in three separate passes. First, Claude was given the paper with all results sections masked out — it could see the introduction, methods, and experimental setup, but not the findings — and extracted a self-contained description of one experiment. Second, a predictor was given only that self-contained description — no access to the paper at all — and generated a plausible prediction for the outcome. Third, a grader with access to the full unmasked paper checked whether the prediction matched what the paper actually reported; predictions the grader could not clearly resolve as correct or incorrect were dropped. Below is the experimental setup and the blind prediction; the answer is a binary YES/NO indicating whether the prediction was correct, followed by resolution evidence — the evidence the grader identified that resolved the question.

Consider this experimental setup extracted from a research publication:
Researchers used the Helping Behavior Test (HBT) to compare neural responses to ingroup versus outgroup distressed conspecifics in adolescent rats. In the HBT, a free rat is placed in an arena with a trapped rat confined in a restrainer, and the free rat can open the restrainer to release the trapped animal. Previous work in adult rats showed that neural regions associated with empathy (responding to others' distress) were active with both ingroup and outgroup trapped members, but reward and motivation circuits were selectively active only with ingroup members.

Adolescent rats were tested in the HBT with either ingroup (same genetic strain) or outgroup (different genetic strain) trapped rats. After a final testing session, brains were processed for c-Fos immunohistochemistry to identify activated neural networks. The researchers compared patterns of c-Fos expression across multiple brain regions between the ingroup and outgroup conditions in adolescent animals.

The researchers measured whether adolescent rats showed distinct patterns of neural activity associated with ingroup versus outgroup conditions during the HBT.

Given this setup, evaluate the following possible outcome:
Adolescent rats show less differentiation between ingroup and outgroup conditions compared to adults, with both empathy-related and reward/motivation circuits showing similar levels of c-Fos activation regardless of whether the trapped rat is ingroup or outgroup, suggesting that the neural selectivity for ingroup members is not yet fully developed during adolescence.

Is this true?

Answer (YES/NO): NO